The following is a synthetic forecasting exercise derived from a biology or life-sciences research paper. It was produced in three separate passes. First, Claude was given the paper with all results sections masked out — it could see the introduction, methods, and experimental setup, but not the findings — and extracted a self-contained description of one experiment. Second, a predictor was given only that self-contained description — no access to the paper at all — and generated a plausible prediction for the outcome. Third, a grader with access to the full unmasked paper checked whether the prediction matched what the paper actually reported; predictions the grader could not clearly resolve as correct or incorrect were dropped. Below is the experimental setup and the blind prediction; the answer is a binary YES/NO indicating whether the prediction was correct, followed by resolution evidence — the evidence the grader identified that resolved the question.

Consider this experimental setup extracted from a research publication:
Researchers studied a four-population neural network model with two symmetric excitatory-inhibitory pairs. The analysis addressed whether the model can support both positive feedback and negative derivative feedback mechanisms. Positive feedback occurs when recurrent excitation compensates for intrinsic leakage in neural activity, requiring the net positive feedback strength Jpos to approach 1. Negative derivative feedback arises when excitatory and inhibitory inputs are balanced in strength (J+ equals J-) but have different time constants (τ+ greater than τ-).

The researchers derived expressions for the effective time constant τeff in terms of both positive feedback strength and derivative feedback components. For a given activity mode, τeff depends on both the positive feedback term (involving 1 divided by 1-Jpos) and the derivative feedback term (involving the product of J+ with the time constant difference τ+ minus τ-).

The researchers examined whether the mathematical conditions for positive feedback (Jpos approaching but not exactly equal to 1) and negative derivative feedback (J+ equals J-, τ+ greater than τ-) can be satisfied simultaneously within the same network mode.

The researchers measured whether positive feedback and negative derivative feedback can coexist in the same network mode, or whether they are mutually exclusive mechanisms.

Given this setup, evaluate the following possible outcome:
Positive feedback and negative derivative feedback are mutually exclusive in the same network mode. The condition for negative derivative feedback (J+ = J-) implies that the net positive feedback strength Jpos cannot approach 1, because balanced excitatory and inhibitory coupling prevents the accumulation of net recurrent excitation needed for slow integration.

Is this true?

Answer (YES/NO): NO